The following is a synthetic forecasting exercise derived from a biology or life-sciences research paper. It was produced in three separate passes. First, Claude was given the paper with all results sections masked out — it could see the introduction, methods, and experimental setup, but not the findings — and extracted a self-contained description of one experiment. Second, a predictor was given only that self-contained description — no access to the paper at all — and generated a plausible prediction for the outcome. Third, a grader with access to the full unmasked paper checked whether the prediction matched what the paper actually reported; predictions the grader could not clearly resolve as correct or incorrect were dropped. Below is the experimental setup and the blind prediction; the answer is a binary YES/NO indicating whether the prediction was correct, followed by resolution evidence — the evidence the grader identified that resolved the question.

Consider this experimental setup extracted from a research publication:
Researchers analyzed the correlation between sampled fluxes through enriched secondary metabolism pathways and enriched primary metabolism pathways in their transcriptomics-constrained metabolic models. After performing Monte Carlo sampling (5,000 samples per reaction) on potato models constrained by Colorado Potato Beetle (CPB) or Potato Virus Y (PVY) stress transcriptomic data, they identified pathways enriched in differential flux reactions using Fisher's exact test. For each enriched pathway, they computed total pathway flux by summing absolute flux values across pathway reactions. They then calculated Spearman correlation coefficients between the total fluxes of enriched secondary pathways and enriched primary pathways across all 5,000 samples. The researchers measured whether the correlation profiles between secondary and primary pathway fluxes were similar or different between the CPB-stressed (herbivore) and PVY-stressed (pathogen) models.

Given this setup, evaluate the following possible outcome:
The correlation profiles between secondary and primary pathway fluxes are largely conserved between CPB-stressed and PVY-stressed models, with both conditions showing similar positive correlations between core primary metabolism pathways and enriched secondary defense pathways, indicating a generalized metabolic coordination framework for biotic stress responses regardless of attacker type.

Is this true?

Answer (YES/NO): NO